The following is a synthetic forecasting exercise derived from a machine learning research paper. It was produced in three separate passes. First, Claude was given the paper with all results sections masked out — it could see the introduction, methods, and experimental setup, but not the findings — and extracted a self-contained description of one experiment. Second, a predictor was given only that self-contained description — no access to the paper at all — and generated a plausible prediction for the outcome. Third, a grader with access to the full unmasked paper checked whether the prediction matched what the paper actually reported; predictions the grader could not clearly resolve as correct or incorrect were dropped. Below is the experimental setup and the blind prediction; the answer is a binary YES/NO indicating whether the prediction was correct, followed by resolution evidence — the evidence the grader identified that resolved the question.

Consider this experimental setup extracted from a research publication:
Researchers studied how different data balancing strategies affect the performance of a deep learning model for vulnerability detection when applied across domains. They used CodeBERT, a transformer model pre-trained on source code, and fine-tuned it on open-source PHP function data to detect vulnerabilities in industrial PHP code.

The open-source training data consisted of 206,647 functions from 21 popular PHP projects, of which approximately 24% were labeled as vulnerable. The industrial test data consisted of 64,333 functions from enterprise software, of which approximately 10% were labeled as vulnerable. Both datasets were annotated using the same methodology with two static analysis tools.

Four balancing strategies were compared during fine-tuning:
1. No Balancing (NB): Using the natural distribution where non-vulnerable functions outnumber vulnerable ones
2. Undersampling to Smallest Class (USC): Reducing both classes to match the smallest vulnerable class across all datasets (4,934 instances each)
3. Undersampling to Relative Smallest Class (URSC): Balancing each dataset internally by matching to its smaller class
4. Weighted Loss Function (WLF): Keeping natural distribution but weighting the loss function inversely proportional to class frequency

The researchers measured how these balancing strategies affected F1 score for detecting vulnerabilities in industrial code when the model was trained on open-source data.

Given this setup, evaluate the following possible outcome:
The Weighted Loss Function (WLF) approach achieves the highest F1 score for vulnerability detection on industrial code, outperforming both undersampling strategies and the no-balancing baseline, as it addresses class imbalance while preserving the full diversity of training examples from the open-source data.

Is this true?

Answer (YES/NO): NO